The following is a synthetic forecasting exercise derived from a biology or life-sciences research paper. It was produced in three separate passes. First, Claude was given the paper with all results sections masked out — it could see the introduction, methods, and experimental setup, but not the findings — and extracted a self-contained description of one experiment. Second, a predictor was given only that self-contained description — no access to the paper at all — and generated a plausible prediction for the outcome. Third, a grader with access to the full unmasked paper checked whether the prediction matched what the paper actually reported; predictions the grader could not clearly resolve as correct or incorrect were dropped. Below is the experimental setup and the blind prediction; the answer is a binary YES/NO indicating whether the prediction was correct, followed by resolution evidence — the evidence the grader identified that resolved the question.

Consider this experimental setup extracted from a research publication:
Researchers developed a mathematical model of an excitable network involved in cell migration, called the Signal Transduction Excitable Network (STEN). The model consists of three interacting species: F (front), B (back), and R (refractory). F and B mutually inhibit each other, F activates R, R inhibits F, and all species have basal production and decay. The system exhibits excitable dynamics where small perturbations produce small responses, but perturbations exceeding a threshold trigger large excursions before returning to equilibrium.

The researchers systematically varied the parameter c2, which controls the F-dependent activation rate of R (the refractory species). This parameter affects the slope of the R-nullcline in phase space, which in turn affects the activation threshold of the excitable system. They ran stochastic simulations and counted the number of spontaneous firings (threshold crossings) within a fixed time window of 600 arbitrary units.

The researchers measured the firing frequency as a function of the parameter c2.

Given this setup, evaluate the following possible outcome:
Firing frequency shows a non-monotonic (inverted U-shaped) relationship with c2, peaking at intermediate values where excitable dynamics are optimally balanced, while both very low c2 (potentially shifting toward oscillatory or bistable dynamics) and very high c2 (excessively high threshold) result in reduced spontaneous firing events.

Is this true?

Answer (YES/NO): YES